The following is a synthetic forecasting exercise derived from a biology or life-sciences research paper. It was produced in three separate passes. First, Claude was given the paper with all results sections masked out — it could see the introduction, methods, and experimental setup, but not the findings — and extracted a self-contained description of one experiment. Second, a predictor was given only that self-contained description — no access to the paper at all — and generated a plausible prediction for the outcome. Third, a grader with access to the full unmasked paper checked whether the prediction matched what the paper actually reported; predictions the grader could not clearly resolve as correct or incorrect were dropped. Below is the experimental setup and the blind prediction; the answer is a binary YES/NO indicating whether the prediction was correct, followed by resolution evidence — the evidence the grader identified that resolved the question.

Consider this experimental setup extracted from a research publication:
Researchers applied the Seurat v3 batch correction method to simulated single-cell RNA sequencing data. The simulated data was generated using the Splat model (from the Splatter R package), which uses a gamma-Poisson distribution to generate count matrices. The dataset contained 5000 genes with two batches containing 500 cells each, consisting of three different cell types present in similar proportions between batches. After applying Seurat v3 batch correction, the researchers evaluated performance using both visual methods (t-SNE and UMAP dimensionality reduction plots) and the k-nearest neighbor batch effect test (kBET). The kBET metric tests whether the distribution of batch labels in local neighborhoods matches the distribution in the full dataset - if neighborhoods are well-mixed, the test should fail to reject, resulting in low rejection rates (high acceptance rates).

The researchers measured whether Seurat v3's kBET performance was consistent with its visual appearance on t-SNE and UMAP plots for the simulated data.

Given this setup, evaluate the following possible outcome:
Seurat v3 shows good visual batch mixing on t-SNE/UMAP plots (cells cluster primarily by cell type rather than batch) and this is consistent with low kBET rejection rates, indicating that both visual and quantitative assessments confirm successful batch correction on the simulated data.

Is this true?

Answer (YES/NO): NO